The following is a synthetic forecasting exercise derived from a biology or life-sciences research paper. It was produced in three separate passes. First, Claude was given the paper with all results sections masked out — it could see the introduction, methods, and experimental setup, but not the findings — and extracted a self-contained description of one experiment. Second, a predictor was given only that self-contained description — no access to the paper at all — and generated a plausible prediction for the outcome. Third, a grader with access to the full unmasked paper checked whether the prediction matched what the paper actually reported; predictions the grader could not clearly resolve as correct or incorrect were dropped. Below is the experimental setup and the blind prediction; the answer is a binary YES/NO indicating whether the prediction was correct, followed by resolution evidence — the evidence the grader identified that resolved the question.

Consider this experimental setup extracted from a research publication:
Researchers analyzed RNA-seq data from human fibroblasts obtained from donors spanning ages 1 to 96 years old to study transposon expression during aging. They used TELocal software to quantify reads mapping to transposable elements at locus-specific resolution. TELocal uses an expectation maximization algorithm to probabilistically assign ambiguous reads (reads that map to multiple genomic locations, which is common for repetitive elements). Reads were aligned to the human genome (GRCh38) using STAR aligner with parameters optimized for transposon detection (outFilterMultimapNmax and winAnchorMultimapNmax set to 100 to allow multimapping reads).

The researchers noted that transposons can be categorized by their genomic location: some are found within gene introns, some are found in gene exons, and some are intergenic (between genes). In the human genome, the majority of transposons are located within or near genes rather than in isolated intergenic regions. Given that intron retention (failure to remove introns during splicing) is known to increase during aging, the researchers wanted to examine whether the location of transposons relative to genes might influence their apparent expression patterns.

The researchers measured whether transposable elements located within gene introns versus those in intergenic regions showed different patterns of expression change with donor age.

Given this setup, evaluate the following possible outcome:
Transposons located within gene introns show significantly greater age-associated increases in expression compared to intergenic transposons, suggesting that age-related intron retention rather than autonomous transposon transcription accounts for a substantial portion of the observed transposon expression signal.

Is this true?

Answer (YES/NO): YES